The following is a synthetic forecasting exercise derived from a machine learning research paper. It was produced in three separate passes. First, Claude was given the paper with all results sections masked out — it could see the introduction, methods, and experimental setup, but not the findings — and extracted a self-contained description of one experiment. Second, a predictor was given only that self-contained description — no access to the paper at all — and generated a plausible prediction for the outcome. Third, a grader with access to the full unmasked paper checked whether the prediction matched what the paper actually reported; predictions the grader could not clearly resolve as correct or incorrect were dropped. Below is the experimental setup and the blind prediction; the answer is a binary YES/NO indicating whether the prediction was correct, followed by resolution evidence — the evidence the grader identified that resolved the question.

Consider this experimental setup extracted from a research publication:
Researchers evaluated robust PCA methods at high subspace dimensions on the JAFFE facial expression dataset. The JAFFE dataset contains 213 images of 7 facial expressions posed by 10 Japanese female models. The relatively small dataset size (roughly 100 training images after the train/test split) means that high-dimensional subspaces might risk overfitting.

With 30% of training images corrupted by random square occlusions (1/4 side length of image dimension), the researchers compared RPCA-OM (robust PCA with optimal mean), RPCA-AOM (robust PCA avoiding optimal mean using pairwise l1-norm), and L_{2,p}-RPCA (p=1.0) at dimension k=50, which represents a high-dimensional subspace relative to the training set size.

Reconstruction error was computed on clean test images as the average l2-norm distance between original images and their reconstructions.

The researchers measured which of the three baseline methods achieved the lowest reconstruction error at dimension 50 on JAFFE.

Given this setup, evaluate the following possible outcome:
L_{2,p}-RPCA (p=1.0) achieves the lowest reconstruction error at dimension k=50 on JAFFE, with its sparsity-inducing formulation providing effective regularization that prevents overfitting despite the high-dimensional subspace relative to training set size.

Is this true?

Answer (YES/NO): NO